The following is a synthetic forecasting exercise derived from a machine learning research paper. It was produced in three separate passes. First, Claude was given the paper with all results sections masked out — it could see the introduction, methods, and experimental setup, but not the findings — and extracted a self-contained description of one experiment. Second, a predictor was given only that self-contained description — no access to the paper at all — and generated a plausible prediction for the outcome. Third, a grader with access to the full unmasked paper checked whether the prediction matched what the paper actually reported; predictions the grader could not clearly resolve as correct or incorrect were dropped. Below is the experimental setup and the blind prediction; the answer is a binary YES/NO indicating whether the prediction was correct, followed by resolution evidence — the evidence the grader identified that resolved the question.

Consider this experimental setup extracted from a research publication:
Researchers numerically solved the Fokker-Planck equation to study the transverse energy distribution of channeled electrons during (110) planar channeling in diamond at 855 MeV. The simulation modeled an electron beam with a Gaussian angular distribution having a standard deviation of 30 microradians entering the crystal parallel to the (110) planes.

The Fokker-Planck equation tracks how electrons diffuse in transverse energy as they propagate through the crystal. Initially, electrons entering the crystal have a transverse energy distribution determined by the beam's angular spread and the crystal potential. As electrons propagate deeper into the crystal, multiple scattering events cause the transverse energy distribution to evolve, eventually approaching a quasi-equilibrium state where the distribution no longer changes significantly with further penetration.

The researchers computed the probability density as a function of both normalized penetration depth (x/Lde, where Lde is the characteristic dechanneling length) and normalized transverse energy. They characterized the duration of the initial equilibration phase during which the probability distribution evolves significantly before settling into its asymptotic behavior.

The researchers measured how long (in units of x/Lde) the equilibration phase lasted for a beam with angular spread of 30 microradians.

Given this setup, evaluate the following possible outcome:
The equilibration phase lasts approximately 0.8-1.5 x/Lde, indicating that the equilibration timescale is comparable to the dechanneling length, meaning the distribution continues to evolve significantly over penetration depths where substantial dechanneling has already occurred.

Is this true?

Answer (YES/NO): YES